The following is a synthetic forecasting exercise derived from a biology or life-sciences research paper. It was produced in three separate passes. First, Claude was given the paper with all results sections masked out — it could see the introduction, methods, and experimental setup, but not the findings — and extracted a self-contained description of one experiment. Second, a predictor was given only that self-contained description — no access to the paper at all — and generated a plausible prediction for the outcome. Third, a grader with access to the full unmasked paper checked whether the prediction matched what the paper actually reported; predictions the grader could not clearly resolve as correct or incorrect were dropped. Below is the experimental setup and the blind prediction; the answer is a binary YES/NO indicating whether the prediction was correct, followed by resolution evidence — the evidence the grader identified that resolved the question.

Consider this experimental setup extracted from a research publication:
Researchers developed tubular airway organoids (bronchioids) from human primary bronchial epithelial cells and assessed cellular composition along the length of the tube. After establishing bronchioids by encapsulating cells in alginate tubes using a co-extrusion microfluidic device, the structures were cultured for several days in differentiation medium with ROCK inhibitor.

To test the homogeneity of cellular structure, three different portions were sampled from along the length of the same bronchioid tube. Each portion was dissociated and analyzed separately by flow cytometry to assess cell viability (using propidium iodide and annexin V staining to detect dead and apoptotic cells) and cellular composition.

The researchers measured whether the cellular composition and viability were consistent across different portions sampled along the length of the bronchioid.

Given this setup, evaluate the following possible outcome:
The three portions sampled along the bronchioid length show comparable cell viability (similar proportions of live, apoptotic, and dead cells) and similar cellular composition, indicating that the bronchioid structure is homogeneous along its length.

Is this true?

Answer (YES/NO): YES